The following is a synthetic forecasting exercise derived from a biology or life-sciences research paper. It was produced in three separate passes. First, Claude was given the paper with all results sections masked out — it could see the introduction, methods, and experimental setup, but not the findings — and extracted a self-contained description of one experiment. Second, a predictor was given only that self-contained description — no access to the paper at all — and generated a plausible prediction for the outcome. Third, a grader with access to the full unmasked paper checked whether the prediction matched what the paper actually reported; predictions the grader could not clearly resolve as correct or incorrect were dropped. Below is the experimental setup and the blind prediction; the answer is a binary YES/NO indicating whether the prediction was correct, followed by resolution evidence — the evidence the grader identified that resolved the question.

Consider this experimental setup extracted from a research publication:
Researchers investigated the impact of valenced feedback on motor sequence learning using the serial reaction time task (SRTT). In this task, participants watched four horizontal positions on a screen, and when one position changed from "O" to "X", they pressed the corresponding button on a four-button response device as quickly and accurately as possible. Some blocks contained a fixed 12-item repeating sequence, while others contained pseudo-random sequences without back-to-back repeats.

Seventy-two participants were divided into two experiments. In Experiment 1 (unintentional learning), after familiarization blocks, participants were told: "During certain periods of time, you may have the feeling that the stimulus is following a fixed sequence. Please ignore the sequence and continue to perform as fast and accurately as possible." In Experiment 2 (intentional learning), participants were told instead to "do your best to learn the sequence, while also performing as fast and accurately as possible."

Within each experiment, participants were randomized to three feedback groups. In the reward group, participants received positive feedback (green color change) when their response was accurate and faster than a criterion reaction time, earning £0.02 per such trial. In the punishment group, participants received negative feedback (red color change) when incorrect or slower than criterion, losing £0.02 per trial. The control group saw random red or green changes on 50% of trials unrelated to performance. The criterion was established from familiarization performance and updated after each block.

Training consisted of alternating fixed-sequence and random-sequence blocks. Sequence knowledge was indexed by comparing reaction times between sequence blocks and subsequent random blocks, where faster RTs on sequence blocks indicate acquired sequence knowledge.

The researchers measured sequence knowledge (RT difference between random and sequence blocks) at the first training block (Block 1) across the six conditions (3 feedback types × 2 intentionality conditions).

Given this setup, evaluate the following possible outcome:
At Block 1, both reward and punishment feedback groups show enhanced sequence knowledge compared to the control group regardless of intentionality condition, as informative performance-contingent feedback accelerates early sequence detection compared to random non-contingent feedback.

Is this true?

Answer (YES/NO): NO